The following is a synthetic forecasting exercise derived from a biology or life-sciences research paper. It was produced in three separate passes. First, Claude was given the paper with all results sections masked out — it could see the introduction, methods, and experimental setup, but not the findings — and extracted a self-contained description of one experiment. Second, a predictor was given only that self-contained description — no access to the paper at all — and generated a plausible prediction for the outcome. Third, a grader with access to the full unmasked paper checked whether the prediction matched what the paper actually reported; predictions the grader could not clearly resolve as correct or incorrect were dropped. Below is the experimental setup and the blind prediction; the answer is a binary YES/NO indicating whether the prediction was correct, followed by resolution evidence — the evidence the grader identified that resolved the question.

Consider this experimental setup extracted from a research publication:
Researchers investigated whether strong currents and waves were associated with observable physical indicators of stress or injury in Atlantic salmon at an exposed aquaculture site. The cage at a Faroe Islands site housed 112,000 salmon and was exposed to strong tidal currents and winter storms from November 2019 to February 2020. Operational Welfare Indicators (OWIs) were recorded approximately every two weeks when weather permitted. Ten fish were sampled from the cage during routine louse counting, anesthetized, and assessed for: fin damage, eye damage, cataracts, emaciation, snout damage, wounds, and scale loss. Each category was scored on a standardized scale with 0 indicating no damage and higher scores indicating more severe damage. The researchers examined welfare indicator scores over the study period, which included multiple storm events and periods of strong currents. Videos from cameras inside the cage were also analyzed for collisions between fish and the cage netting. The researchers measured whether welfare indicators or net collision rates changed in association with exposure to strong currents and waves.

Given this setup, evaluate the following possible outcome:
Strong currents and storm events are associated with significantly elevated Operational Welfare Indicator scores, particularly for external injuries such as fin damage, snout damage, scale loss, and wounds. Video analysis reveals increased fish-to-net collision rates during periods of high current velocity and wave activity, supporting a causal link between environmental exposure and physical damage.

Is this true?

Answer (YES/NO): NO